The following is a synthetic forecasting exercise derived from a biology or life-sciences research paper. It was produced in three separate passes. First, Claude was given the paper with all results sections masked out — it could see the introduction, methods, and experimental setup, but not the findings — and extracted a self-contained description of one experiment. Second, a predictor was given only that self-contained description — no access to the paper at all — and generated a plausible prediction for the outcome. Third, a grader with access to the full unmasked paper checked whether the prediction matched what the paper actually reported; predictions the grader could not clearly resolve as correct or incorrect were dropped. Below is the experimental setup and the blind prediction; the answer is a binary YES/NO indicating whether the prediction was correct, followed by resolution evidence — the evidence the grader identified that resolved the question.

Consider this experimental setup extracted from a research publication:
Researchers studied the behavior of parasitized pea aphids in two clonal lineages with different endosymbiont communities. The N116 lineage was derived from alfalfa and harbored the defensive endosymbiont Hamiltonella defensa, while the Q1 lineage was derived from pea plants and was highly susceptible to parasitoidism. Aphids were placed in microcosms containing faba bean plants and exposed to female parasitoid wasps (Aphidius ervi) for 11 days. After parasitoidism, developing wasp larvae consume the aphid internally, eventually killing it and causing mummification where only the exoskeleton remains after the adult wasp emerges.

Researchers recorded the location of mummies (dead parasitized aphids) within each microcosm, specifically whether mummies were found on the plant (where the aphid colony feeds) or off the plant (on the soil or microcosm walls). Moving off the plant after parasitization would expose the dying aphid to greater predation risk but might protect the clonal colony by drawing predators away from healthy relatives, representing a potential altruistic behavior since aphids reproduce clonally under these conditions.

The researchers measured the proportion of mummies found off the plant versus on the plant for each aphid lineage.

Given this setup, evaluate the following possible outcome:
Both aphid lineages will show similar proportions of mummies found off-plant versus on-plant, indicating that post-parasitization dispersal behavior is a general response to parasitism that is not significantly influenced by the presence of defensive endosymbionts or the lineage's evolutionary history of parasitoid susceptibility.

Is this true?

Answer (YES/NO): NO